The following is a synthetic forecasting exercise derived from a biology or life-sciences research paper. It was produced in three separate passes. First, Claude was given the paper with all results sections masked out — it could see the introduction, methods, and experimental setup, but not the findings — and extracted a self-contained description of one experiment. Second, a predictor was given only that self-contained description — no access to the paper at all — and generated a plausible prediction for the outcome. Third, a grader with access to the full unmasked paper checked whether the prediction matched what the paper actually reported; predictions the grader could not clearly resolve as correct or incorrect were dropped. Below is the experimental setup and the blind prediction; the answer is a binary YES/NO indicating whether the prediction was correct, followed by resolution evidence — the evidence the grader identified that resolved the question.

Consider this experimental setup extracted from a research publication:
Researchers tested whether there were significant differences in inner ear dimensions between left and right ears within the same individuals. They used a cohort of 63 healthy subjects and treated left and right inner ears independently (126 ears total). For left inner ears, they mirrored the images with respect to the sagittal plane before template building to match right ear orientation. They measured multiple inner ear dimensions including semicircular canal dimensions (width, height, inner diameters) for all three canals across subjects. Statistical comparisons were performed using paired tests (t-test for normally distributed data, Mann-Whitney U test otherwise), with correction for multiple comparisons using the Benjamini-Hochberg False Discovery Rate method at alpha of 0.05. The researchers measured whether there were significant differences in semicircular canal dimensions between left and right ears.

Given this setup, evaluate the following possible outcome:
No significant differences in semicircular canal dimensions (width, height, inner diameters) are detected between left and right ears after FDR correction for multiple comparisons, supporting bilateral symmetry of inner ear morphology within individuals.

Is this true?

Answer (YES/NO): YES